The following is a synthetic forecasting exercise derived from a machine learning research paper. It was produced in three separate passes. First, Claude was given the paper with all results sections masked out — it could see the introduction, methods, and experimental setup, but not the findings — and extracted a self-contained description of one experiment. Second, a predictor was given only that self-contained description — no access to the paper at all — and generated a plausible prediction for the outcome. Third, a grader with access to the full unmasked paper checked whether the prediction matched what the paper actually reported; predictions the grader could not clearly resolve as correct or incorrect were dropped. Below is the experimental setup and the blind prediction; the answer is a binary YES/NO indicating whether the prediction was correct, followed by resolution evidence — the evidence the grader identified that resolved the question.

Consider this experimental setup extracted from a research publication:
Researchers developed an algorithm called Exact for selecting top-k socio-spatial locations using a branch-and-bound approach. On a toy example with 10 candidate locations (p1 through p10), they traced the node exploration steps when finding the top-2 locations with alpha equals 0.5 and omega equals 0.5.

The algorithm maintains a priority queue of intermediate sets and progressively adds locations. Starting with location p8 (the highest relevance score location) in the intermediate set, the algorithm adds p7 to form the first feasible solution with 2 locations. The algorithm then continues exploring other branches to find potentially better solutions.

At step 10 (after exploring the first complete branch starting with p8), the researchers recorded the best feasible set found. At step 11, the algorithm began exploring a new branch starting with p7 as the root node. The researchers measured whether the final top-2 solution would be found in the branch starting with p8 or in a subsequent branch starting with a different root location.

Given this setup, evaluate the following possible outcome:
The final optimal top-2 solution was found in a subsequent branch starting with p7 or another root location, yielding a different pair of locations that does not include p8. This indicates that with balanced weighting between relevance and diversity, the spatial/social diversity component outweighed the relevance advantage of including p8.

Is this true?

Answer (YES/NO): YES